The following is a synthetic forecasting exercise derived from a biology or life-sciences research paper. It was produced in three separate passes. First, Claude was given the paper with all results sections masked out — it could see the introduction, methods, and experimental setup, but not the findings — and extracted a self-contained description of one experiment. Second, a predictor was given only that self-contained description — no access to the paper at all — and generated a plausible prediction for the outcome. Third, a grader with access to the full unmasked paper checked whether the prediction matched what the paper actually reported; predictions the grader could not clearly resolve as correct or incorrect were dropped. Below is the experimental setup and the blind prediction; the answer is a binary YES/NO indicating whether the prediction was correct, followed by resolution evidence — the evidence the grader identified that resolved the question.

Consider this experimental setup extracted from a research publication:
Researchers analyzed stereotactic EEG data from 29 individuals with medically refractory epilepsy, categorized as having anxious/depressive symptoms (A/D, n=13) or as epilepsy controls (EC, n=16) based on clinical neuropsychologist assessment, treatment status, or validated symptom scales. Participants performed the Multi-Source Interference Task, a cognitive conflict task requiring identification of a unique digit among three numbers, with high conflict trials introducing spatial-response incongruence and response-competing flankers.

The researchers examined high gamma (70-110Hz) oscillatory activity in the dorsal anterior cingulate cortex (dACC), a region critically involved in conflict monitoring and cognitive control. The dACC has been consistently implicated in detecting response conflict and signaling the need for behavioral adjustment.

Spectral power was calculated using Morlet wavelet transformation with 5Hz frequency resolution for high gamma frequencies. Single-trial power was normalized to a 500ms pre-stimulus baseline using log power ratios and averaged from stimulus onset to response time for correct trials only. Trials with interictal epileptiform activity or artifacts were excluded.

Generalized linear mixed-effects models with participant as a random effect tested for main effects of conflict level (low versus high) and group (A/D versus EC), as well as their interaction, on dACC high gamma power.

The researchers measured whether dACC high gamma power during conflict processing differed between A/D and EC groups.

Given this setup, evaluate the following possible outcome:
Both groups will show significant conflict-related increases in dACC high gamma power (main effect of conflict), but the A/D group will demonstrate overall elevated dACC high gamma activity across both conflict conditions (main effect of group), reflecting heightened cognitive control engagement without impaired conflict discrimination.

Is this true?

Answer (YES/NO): NO